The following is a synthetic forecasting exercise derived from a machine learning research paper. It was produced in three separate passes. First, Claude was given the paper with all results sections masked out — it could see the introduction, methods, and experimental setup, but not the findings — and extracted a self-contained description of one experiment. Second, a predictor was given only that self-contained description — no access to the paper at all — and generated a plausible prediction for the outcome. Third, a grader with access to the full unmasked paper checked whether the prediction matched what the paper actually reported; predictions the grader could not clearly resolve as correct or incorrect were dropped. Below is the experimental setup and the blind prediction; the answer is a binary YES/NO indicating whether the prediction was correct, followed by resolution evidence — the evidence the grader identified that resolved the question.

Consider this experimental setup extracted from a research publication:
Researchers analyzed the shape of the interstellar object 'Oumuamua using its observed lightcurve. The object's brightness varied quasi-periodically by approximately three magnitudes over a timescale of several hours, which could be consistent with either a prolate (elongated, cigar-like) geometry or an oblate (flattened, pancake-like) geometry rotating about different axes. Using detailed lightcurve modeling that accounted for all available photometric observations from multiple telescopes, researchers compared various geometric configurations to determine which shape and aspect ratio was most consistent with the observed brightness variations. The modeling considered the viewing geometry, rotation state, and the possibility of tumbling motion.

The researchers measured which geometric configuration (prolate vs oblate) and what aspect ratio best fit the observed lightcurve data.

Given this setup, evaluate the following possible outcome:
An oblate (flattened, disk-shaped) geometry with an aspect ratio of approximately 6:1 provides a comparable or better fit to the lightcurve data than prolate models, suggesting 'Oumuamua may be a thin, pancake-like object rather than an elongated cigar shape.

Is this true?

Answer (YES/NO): YES